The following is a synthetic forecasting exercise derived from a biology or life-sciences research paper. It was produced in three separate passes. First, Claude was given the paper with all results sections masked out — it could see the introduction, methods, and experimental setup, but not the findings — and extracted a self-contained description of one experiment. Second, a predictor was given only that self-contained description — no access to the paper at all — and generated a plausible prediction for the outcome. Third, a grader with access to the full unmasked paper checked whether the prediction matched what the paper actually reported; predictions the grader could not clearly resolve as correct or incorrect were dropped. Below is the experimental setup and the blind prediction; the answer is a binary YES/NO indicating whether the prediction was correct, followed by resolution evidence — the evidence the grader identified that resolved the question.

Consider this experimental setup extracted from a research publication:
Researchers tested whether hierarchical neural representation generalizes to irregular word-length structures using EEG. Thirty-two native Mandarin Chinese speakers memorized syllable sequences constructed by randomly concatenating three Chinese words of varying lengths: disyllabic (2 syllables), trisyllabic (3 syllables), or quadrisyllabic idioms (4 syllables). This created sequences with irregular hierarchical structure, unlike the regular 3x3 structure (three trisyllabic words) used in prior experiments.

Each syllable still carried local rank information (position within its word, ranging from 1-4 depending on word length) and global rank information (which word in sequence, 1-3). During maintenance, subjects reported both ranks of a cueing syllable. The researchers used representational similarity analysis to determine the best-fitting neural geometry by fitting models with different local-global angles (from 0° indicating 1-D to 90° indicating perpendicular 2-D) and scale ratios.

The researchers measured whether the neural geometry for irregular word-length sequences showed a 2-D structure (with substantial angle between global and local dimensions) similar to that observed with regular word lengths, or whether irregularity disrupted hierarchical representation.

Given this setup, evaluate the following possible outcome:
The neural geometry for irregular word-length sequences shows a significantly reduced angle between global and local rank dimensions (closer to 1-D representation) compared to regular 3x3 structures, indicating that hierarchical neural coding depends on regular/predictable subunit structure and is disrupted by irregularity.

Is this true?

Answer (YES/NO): NO